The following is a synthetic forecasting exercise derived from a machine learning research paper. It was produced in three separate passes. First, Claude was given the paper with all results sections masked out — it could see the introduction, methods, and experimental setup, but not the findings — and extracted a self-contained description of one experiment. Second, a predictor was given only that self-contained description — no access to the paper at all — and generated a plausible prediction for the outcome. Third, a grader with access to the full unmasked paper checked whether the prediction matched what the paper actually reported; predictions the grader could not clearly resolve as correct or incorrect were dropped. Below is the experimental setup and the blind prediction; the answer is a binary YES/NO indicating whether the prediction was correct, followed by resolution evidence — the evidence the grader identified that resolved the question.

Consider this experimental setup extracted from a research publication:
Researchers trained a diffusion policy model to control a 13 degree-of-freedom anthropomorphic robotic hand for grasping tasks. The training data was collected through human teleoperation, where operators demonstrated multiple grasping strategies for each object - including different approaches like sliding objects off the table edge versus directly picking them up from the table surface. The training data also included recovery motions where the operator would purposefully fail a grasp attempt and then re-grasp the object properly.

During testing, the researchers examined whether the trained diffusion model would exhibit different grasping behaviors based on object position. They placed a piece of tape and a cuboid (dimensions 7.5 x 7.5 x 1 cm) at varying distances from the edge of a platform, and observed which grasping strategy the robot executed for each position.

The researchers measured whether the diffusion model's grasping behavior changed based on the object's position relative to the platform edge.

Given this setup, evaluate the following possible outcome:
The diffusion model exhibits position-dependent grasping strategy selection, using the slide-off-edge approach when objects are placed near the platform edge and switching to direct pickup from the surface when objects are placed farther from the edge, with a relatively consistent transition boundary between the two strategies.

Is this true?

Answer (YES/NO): NO